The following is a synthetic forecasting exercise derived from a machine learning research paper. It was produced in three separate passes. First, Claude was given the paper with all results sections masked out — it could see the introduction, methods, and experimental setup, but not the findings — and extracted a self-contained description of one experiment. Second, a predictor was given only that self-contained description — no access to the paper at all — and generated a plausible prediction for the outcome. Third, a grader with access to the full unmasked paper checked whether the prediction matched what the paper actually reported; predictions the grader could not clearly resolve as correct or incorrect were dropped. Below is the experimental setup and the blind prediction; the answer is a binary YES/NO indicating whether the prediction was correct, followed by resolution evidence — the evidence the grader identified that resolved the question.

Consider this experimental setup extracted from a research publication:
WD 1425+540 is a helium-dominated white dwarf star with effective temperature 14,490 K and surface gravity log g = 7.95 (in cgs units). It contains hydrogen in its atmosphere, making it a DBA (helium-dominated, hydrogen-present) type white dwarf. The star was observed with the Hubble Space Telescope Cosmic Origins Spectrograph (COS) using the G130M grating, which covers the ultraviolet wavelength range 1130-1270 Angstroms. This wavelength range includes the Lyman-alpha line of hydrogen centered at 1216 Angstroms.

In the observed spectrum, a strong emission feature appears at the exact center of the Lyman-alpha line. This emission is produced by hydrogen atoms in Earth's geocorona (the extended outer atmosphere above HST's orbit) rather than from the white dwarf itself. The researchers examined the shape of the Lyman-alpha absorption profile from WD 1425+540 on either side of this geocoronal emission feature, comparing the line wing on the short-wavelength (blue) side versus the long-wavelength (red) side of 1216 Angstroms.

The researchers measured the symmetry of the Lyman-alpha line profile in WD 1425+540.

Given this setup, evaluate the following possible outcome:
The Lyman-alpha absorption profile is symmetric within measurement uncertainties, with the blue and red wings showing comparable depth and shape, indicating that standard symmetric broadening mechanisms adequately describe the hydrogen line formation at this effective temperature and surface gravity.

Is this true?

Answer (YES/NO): NO